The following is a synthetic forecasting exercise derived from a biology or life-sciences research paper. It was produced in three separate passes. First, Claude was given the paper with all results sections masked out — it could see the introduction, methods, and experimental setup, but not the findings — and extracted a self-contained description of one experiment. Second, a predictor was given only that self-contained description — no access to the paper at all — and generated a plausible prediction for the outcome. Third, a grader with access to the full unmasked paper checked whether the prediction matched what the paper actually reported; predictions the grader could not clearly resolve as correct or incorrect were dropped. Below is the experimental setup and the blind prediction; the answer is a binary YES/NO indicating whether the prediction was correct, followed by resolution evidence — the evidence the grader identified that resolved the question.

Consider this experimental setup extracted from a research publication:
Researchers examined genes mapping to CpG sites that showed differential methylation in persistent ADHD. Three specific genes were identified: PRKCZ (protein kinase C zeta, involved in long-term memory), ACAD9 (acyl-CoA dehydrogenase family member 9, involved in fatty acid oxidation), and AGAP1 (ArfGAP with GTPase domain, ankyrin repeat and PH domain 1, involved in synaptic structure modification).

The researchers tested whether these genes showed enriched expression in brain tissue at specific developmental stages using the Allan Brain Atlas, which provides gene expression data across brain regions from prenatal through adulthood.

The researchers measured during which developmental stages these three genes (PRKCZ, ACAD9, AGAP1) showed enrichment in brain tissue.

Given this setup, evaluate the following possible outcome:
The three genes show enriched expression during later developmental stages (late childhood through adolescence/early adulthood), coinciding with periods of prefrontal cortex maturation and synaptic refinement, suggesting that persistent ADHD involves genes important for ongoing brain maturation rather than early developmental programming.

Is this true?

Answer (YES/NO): NO